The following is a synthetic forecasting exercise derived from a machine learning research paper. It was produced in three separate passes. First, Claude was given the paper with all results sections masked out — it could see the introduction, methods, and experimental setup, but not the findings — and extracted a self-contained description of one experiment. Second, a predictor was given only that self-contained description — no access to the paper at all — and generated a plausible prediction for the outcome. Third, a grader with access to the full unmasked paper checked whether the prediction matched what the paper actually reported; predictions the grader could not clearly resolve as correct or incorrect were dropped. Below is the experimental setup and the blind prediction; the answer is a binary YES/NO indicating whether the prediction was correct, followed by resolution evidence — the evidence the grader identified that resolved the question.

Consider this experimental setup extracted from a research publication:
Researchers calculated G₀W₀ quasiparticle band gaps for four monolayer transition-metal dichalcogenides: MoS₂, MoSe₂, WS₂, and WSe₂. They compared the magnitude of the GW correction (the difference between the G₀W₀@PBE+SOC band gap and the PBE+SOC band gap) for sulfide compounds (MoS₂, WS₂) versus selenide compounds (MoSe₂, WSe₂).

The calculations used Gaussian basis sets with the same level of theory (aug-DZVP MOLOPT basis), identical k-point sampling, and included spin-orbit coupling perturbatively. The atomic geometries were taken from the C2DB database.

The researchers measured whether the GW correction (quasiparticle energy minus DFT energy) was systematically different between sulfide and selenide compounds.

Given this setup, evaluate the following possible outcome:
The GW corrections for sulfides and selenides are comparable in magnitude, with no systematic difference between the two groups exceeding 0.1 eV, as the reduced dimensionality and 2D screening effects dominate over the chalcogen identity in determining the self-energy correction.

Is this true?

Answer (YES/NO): YES